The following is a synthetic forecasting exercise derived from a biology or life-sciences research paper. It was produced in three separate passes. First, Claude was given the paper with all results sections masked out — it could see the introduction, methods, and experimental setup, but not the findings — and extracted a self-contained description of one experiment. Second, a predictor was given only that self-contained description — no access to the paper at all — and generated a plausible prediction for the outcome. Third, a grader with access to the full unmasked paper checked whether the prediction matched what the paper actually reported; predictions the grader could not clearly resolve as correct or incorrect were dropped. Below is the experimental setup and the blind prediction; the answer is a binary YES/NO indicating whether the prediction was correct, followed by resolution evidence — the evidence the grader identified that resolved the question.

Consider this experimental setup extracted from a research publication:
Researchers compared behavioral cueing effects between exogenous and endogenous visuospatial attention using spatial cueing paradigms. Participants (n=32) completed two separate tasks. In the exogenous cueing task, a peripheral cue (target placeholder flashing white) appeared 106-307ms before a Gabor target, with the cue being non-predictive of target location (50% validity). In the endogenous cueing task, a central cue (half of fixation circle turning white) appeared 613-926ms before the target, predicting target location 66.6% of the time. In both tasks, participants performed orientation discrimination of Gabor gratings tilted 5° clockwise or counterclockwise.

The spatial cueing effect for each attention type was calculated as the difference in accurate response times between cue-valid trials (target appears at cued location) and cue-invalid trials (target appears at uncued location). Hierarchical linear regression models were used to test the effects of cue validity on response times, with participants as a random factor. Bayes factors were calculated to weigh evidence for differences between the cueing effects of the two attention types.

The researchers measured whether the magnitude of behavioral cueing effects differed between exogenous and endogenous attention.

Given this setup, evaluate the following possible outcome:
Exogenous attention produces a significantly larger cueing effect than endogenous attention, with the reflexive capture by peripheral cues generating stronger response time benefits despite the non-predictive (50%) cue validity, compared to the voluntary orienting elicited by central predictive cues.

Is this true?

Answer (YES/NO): NO